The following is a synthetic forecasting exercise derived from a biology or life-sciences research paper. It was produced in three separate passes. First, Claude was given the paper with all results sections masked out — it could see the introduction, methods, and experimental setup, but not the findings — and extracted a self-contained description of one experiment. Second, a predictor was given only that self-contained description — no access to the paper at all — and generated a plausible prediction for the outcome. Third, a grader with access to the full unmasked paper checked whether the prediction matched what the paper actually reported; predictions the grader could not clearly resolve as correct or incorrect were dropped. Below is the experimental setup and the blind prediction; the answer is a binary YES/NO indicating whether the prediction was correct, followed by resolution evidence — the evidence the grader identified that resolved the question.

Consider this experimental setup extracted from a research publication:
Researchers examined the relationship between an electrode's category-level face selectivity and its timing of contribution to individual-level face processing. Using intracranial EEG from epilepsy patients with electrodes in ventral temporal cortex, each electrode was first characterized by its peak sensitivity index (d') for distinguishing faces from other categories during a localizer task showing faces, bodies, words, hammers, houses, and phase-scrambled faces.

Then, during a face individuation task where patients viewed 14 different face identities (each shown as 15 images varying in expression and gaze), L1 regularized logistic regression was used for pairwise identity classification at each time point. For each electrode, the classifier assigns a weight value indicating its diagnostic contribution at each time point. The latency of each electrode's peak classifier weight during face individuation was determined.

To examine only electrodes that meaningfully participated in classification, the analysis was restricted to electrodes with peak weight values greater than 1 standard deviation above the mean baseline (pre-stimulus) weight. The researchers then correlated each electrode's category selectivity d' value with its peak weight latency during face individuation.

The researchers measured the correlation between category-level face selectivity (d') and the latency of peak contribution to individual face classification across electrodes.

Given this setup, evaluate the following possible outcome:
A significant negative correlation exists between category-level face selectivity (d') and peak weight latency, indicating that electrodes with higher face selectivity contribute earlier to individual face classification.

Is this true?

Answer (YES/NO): YES